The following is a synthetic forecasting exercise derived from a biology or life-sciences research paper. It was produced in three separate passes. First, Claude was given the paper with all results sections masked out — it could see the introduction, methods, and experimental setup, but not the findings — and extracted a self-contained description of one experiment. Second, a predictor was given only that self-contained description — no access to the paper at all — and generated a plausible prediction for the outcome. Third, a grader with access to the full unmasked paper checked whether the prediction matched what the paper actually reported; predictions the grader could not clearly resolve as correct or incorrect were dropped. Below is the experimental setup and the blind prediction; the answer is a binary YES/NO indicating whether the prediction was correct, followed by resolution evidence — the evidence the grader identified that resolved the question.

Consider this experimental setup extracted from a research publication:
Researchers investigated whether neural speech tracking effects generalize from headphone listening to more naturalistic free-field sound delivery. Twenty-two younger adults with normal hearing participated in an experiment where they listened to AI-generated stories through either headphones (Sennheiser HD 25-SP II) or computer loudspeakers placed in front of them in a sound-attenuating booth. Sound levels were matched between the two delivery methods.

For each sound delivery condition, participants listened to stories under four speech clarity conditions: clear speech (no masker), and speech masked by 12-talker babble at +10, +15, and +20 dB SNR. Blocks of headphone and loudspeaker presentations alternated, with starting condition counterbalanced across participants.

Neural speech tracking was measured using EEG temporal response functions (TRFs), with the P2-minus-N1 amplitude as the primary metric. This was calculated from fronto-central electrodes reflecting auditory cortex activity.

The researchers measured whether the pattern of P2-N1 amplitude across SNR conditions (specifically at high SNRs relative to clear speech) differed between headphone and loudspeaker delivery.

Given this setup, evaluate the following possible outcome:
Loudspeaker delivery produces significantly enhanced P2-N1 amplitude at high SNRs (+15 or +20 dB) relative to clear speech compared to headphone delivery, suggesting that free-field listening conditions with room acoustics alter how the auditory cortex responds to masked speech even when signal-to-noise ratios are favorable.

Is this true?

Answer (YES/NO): NO